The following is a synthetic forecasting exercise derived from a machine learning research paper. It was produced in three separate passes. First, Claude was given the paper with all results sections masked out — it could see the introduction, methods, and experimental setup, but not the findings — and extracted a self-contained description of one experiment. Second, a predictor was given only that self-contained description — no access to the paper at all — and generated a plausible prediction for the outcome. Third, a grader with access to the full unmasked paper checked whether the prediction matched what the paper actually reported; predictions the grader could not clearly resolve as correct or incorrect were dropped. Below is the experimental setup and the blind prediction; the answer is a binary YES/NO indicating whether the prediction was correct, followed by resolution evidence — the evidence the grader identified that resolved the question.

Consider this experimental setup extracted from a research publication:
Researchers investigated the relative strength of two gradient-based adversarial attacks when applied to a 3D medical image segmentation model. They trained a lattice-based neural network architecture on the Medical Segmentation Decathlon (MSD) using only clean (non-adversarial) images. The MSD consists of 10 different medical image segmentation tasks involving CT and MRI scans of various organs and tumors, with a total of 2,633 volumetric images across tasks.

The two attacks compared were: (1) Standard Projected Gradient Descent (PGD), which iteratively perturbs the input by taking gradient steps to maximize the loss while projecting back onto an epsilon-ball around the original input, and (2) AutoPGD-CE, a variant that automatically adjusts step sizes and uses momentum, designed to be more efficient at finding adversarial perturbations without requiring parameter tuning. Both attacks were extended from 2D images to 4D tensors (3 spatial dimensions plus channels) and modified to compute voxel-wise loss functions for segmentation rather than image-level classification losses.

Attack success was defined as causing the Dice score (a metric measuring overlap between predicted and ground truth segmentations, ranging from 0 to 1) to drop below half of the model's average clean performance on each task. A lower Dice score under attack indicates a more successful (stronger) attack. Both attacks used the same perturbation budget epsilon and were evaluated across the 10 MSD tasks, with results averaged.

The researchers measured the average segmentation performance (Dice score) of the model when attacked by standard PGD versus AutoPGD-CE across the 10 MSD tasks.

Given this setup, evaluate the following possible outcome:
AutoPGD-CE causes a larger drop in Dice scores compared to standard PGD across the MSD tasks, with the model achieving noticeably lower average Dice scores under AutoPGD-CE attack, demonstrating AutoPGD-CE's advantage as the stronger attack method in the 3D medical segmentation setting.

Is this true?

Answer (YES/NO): YES